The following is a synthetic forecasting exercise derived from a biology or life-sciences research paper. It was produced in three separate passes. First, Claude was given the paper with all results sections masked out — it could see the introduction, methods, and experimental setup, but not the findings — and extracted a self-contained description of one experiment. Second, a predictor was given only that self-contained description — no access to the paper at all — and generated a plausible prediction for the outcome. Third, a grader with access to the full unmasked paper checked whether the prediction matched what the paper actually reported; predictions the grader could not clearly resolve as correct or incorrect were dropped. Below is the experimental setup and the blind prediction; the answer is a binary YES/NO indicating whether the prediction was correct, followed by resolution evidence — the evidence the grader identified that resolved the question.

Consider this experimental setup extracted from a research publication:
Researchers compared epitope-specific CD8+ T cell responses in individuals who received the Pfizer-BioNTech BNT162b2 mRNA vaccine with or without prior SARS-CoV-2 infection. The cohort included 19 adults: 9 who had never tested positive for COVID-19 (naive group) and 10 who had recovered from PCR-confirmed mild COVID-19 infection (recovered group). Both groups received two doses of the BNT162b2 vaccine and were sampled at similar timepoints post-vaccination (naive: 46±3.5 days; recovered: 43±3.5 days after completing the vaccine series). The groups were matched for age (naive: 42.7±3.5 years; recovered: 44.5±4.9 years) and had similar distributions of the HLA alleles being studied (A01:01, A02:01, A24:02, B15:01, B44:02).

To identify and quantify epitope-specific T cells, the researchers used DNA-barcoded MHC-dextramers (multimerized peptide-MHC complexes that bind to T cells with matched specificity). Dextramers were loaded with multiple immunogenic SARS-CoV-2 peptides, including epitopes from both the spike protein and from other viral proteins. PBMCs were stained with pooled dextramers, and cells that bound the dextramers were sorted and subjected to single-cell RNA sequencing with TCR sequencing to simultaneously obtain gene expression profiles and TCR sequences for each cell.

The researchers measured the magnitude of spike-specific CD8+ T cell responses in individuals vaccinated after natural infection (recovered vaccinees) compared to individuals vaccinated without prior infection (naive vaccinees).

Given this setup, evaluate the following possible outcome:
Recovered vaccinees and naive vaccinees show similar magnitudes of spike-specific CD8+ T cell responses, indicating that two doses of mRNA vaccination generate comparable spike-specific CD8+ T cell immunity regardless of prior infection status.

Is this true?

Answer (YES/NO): YES